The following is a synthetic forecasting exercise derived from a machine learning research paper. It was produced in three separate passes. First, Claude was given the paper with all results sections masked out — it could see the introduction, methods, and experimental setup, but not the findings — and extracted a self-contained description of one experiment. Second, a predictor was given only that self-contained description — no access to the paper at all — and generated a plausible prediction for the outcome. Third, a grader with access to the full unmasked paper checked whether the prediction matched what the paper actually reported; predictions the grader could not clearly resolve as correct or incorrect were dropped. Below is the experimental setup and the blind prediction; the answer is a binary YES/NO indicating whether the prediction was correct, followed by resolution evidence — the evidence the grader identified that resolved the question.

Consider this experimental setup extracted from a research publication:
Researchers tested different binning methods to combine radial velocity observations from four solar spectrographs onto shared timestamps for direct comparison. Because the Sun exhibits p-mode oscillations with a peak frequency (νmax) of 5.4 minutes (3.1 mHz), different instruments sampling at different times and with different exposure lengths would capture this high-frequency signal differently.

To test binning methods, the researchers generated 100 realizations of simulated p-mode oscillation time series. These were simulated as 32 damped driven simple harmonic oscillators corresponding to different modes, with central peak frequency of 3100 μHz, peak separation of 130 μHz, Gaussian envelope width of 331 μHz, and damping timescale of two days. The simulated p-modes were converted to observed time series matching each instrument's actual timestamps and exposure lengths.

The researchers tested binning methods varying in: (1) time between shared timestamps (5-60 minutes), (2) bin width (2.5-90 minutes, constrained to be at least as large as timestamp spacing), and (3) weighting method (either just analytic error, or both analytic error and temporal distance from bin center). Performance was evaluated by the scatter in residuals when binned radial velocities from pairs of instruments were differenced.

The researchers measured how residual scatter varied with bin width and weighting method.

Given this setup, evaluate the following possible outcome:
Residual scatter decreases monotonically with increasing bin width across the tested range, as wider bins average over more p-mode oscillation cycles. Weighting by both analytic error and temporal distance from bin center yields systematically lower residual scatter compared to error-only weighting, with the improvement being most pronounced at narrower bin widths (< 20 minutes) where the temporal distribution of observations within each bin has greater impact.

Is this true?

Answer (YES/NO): NO